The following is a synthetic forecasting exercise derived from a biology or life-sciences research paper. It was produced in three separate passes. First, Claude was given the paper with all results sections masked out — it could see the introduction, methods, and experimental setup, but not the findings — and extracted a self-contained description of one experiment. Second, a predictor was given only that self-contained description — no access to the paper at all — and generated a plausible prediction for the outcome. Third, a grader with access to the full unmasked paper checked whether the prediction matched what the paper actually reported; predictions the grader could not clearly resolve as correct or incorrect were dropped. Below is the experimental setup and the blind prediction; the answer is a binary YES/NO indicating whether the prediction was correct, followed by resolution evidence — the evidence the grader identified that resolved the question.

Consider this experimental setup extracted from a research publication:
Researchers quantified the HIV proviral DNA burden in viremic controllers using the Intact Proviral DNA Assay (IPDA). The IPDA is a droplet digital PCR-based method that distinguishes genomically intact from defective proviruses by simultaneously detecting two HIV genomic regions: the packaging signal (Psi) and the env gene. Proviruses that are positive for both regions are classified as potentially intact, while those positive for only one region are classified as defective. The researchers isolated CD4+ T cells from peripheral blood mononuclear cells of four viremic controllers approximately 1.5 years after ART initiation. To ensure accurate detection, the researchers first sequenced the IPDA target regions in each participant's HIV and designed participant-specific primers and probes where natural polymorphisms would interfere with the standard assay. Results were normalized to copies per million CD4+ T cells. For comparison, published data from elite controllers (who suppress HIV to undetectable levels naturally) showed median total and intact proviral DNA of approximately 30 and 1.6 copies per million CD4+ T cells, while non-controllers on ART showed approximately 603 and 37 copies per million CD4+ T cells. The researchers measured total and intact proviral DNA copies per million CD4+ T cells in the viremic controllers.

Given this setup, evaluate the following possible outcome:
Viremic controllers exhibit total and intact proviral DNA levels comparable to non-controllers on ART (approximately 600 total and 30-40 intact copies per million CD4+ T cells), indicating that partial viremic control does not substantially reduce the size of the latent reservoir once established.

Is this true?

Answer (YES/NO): NO